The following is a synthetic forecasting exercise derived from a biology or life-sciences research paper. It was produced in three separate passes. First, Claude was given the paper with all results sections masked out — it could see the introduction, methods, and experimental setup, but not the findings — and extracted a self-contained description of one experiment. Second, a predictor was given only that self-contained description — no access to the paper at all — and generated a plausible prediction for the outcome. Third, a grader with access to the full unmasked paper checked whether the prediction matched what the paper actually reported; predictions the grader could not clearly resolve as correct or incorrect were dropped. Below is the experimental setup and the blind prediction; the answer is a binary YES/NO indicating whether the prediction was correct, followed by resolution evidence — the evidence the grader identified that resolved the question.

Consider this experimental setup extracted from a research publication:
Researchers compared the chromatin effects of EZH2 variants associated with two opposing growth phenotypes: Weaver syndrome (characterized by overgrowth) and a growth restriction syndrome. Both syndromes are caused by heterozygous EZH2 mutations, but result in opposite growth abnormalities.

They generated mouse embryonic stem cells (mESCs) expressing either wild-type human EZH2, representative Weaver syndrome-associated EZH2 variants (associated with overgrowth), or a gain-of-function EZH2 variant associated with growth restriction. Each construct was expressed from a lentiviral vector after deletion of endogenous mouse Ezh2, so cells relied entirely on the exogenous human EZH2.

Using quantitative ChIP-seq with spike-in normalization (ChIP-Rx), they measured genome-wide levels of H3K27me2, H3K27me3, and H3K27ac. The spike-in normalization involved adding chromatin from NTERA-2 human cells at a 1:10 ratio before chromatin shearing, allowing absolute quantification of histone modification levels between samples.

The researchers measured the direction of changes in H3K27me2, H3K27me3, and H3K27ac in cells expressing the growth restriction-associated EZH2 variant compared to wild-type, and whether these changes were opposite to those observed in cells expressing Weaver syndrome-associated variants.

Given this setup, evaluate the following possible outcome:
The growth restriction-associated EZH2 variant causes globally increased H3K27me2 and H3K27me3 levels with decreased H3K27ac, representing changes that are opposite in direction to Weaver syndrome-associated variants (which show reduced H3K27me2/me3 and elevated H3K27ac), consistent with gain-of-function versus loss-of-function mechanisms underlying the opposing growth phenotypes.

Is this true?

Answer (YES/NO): NO